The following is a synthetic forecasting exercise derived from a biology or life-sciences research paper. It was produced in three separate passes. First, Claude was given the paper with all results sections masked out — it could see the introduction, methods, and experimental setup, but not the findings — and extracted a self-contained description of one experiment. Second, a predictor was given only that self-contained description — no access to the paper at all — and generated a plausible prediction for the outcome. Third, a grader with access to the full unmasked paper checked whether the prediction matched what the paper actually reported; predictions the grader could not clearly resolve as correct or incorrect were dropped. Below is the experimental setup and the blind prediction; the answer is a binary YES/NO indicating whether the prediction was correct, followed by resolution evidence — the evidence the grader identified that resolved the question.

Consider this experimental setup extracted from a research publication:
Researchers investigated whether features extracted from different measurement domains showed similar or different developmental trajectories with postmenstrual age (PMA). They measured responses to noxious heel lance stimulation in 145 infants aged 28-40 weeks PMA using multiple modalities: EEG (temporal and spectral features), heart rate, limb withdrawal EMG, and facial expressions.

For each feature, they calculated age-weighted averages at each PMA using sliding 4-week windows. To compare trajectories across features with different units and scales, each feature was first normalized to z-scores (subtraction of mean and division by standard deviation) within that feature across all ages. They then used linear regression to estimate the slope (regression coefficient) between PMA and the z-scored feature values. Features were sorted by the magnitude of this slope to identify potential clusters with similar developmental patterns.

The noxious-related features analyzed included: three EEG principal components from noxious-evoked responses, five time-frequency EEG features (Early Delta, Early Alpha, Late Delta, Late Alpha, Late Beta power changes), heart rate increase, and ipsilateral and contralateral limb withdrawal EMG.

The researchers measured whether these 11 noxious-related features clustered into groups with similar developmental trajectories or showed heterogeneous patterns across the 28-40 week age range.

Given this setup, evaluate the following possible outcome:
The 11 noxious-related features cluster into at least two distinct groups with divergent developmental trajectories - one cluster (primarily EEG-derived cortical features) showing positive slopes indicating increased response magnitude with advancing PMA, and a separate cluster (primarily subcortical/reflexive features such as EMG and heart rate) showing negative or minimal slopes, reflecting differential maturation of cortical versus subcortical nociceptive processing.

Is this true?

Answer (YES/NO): NO